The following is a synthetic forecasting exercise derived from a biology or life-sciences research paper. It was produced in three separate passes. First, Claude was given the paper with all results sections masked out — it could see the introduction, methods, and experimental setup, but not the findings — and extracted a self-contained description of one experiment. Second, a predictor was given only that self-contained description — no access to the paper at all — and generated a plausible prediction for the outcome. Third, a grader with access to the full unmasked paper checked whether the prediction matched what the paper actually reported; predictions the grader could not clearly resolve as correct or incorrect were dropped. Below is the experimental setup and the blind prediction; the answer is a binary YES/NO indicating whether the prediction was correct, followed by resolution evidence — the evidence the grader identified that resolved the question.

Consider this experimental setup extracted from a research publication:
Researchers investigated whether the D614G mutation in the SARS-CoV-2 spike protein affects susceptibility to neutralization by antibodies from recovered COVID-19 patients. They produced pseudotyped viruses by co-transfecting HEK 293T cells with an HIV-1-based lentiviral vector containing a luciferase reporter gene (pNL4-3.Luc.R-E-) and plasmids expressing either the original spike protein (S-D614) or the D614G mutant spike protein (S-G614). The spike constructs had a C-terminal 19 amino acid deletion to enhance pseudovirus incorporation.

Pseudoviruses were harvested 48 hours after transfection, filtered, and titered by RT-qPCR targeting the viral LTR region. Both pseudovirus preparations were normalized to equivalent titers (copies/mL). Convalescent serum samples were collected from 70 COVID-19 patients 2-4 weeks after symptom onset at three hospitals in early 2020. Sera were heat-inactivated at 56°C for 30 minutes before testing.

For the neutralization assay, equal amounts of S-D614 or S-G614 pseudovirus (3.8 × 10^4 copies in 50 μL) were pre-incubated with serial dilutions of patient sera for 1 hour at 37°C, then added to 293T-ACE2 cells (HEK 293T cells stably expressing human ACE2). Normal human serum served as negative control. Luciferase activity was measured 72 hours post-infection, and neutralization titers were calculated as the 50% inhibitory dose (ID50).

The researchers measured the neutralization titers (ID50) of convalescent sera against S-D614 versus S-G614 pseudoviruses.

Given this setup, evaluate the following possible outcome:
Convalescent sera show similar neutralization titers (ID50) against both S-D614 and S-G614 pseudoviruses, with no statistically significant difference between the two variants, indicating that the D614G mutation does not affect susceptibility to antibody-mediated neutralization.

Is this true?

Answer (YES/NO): NO